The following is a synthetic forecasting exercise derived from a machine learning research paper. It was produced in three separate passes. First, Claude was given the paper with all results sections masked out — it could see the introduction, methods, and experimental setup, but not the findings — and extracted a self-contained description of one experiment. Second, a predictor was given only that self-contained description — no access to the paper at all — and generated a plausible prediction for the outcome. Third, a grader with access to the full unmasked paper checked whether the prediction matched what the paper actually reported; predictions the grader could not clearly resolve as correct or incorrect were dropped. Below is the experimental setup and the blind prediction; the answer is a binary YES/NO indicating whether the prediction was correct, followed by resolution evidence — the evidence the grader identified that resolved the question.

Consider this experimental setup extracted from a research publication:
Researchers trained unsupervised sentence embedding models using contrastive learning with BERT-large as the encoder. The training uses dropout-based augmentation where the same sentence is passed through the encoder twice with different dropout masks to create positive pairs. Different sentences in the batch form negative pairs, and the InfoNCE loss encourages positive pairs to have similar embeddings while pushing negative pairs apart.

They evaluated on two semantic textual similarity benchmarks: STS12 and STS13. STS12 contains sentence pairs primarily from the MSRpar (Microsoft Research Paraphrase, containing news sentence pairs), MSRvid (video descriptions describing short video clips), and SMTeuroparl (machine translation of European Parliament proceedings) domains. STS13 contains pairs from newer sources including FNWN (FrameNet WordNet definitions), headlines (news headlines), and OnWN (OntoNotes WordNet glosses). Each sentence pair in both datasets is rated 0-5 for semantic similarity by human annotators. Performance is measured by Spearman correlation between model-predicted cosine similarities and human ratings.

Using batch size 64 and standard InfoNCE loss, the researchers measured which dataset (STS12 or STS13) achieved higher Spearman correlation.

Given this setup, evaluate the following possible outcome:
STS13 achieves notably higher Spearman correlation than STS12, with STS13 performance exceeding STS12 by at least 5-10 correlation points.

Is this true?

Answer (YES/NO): YES